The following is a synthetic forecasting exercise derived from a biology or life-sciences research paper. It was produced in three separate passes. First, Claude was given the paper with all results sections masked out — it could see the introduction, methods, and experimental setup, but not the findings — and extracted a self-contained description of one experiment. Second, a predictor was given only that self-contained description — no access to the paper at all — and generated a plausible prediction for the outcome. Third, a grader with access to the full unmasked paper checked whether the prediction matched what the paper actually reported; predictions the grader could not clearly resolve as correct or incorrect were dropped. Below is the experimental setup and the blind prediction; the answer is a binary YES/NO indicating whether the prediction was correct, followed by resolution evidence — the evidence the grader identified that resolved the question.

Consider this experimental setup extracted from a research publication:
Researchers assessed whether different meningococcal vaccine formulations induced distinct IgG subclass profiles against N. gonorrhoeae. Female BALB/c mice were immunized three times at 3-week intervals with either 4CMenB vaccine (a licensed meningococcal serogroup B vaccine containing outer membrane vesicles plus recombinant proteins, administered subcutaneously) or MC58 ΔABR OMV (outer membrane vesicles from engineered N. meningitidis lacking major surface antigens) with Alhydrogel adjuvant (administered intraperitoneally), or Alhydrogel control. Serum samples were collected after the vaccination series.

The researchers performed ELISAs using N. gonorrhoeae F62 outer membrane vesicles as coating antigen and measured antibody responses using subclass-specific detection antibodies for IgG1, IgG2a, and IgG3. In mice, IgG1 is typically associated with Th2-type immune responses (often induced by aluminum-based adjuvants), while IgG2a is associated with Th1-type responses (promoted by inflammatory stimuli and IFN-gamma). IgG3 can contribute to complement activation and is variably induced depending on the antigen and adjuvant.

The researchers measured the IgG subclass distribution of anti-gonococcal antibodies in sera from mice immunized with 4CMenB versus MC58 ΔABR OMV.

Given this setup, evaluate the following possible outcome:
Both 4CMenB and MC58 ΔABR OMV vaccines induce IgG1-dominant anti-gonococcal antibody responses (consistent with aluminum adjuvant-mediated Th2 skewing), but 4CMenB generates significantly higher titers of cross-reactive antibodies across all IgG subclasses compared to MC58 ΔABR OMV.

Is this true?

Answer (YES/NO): NO